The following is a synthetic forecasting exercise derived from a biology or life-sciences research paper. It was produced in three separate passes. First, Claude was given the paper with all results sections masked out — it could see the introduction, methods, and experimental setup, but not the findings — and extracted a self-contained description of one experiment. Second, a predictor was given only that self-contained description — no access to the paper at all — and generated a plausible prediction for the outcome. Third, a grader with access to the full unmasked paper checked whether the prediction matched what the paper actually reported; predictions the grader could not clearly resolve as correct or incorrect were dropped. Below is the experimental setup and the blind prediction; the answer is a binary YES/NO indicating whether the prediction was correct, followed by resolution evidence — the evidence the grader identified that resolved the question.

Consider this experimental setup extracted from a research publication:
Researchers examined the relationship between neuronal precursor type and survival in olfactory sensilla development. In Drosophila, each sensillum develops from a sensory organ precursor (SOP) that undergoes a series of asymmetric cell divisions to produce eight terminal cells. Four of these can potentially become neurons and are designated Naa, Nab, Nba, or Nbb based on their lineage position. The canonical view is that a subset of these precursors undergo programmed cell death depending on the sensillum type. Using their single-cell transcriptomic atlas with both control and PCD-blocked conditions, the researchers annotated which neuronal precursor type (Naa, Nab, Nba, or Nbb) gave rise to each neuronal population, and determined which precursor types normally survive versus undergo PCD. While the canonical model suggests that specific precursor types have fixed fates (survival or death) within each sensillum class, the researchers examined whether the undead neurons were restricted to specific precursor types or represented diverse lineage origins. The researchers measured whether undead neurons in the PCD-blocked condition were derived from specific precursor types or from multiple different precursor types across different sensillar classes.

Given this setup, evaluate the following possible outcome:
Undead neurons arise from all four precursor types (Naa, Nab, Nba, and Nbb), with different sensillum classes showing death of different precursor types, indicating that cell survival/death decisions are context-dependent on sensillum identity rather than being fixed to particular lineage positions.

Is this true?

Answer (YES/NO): NO